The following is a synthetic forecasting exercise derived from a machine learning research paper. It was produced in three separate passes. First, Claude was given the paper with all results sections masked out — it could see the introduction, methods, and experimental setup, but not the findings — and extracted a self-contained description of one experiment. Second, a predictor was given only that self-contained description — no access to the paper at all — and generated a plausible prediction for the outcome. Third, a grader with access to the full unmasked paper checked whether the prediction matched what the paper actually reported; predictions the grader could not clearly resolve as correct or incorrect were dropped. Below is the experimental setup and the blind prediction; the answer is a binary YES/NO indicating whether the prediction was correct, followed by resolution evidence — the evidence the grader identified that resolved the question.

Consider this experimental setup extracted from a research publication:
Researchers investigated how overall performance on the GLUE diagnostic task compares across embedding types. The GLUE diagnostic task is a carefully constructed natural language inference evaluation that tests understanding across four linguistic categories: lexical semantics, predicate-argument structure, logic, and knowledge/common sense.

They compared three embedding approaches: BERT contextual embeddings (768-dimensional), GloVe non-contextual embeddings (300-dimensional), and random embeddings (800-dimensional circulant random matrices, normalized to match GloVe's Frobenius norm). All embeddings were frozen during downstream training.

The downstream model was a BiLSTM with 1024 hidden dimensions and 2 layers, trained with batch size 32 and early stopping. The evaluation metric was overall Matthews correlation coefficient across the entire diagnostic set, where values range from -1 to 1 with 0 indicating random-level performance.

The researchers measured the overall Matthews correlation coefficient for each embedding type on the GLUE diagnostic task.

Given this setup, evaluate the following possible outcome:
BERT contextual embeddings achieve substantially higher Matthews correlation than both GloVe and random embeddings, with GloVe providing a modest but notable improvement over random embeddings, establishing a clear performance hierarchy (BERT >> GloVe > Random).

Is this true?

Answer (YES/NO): NO